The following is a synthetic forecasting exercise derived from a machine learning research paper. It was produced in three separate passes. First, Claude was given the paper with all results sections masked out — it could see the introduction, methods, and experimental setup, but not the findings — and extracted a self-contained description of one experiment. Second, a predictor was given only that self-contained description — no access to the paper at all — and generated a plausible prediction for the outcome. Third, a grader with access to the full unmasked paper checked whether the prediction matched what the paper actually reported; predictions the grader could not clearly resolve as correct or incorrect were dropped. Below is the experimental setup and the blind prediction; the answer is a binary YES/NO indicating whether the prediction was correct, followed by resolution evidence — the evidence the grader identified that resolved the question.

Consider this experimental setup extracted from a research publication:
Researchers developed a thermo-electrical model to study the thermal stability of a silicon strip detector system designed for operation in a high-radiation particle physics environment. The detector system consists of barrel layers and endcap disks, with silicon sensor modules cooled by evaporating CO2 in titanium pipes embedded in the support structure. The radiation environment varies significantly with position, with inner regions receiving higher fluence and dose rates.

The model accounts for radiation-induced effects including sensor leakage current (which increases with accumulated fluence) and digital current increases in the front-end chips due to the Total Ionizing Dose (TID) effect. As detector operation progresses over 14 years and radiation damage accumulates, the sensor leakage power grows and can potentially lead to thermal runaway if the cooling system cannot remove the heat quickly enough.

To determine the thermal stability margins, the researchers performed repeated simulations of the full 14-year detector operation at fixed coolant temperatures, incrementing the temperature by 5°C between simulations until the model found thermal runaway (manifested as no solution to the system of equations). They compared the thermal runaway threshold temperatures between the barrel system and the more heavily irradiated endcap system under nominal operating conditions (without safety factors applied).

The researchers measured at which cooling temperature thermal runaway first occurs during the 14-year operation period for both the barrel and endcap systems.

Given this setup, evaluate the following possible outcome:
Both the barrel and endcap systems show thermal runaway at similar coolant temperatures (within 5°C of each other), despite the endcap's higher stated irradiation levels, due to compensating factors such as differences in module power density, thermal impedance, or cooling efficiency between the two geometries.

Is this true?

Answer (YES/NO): YES